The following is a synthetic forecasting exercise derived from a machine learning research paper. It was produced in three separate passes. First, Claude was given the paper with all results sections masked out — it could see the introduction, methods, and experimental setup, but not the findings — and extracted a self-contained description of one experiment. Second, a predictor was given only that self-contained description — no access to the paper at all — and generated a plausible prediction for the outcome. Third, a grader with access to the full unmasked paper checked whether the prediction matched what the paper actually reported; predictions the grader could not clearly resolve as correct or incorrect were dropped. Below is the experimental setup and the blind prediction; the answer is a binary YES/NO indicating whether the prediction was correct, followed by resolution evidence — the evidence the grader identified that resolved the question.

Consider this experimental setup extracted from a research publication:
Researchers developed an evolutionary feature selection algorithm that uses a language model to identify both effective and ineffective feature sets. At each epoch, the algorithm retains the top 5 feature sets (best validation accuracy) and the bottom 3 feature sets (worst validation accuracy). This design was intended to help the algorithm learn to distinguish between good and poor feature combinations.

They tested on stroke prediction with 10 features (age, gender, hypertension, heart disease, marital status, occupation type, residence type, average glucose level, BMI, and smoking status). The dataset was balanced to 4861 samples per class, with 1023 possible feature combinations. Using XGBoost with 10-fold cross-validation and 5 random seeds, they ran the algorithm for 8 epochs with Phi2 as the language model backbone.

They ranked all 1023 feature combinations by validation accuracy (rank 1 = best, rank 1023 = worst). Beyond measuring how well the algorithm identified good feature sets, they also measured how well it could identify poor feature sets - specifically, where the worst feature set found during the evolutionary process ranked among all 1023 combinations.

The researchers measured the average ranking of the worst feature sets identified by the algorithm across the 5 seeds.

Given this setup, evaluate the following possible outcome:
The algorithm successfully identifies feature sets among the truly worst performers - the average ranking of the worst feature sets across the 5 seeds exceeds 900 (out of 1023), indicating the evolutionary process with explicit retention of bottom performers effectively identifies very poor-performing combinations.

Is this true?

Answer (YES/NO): YES